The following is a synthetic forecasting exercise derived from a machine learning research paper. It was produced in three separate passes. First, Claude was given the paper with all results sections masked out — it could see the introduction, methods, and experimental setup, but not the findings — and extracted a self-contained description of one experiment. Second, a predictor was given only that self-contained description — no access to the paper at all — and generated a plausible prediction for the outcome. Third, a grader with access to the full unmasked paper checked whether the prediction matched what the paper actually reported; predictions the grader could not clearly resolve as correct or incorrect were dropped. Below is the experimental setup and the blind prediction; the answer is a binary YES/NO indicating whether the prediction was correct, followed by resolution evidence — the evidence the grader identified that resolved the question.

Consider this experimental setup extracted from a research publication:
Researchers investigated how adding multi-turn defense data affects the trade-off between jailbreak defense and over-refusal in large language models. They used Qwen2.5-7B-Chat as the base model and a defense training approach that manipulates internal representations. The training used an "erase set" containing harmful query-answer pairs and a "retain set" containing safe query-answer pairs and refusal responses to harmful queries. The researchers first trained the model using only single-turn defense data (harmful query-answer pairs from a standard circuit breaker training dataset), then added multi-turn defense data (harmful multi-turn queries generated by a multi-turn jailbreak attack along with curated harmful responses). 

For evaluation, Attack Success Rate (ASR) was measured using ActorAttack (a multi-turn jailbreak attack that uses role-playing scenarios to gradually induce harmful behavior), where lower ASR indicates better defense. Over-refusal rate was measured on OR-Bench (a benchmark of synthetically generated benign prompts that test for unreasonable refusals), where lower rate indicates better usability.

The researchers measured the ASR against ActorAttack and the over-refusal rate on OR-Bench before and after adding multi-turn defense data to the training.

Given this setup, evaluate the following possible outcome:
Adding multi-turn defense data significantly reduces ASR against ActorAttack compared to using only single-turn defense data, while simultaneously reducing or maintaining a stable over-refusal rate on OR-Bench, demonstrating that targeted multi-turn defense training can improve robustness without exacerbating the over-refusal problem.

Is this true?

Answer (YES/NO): NO